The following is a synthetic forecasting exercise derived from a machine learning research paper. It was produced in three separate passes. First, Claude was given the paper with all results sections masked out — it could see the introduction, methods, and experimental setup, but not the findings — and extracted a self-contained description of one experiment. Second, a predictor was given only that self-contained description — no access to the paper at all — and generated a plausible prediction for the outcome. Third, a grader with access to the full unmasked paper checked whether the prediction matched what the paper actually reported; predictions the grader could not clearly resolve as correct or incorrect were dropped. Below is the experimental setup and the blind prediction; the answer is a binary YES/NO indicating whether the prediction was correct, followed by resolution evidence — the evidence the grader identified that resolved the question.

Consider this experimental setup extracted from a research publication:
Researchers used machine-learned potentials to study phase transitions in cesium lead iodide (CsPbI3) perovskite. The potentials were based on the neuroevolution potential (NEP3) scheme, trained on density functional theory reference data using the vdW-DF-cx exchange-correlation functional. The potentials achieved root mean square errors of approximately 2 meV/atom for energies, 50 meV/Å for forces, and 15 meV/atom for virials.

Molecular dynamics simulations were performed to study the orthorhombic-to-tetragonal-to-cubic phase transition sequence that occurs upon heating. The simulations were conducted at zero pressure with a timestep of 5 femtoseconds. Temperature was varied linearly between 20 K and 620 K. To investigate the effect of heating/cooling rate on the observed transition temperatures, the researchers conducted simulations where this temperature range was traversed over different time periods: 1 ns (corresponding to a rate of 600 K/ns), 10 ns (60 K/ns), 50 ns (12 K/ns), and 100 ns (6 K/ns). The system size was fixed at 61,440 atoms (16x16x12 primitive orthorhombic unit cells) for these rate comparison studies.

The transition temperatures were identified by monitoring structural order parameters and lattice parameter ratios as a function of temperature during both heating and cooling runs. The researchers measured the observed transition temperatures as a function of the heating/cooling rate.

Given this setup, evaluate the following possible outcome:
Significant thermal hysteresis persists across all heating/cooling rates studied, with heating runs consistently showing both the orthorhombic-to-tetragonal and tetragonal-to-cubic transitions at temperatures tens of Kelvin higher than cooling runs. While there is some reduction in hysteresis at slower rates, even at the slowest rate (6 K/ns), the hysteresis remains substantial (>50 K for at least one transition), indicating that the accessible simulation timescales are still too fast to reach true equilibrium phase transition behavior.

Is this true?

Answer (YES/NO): NO